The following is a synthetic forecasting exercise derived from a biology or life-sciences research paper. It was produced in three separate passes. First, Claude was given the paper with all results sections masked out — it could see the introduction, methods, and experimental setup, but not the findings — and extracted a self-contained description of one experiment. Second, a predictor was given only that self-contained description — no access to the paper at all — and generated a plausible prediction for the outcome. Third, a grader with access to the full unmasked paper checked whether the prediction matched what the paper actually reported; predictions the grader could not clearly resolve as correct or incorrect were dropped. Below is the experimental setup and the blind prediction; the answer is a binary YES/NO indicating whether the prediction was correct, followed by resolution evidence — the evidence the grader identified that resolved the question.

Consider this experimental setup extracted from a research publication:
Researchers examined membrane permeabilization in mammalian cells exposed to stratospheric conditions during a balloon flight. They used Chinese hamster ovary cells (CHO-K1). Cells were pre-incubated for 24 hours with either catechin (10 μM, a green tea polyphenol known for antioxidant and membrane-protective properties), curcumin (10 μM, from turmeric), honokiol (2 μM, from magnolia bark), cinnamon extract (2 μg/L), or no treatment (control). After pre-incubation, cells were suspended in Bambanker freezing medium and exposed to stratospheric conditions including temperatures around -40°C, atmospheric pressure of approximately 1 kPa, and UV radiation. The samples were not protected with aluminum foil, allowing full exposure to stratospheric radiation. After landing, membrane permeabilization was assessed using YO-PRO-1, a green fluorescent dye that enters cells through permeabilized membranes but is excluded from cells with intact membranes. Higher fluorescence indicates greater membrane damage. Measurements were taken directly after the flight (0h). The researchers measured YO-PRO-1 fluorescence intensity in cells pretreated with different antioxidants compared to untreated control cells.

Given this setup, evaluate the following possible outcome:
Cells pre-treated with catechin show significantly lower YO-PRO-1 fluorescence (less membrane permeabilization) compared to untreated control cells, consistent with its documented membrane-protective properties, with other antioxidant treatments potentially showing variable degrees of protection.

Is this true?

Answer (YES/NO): NO